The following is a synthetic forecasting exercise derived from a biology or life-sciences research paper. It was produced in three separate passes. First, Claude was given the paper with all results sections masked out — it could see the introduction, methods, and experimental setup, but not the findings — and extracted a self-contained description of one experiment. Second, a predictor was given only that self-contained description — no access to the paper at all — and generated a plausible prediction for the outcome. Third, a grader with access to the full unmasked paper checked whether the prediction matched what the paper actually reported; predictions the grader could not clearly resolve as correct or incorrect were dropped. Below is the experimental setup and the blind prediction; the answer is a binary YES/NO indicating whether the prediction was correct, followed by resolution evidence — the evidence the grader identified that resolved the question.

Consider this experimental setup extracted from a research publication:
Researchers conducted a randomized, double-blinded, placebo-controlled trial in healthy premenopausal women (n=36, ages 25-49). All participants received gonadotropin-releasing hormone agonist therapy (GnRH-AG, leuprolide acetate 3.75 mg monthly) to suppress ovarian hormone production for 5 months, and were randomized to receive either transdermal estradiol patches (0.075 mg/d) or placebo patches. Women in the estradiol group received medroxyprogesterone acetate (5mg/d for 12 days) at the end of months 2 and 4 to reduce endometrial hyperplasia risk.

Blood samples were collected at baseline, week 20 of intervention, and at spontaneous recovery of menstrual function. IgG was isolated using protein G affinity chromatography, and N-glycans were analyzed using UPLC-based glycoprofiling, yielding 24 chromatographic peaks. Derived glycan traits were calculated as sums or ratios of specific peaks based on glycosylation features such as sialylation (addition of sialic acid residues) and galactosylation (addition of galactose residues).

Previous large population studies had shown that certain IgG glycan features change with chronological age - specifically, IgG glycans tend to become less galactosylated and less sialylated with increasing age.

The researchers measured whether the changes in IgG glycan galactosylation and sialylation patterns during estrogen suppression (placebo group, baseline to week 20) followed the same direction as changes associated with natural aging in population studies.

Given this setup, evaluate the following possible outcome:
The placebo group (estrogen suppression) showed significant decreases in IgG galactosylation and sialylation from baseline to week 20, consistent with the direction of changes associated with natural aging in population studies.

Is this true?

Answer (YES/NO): YES